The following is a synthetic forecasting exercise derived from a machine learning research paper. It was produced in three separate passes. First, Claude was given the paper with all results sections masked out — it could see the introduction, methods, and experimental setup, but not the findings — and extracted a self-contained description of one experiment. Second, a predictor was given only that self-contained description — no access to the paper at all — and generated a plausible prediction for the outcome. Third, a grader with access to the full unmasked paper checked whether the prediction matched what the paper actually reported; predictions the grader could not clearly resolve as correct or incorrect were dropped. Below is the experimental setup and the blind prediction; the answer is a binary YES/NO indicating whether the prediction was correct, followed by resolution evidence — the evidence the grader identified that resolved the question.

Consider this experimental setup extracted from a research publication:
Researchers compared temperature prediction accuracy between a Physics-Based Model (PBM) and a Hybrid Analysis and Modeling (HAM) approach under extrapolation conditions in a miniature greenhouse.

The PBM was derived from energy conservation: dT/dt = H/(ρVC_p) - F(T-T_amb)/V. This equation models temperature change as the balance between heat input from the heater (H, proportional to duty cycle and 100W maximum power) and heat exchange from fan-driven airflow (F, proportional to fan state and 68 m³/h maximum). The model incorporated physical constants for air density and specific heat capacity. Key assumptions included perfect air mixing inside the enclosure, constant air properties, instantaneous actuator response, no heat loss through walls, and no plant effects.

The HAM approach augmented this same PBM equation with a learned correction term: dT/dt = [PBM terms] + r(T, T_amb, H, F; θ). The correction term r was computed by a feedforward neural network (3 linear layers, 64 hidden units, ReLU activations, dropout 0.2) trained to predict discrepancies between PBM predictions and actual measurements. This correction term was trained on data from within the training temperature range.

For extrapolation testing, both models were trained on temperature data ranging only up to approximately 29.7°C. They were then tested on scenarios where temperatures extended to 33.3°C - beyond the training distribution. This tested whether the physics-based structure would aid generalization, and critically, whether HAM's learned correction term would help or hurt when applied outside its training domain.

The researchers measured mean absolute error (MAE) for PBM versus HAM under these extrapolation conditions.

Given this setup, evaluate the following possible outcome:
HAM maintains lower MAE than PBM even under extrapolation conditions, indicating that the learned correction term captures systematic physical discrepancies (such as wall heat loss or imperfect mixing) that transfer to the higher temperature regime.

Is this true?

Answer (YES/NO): YES